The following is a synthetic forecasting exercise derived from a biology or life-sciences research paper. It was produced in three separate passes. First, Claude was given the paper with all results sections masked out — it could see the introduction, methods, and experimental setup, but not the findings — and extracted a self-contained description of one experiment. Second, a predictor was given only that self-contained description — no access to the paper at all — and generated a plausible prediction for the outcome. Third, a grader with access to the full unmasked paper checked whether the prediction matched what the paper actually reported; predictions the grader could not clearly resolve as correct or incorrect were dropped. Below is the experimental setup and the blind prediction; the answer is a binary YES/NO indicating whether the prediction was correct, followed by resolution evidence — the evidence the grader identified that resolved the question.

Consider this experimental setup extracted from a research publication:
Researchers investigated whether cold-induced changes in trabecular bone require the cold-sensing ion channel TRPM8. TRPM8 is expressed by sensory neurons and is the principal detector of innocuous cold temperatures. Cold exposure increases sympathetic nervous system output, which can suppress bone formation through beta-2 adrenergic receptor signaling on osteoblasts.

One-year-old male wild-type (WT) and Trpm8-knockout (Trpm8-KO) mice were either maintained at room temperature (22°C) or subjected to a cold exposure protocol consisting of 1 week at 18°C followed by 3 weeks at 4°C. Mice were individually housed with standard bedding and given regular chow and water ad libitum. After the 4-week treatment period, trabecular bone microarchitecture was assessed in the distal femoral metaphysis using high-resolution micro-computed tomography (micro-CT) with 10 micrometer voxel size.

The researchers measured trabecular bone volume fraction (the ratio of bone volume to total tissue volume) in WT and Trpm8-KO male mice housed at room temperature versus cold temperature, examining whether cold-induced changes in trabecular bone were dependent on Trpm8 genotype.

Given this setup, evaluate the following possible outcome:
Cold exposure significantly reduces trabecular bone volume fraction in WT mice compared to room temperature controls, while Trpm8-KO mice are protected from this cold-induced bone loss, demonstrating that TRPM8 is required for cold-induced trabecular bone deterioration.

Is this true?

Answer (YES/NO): NO